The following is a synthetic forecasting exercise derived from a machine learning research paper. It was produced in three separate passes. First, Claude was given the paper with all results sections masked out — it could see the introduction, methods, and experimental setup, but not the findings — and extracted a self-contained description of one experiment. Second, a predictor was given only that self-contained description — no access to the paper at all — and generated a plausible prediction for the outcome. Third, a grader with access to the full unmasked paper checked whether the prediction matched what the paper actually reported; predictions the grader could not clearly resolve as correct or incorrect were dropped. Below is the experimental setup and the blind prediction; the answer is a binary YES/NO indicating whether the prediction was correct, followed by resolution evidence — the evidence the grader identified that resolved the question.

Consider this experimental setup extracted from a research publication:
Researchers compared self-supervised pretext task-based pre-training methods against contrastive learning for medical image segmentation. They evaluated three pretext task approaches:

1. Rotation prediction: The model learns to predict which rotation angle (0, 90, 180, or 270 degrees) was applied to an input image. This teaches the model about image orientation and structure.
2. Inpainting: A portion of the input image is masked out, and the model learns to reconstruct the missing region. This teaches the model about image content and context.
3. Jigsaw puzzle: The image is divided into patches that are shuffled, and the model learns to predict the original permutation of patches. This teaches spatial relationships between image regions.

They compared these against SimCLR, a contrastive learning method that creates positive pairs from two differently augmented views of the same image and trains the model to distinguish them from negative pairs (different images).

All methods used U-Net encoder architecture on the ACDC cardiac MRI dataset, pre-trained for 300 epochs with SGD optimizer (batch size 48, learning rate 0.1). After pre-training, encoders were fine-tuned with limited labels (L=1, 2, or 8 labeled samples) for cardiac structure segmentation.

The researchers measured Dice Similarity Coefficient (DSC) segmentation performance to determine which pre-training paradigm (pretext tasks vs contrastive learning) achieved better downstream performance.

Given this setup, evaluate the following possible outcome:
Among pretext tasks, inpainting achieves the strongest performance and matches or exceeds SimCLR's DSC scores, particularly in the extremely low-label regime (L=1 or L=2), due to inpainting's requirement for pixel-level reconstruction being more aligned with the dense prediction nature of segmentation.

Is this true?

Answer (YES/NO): NO